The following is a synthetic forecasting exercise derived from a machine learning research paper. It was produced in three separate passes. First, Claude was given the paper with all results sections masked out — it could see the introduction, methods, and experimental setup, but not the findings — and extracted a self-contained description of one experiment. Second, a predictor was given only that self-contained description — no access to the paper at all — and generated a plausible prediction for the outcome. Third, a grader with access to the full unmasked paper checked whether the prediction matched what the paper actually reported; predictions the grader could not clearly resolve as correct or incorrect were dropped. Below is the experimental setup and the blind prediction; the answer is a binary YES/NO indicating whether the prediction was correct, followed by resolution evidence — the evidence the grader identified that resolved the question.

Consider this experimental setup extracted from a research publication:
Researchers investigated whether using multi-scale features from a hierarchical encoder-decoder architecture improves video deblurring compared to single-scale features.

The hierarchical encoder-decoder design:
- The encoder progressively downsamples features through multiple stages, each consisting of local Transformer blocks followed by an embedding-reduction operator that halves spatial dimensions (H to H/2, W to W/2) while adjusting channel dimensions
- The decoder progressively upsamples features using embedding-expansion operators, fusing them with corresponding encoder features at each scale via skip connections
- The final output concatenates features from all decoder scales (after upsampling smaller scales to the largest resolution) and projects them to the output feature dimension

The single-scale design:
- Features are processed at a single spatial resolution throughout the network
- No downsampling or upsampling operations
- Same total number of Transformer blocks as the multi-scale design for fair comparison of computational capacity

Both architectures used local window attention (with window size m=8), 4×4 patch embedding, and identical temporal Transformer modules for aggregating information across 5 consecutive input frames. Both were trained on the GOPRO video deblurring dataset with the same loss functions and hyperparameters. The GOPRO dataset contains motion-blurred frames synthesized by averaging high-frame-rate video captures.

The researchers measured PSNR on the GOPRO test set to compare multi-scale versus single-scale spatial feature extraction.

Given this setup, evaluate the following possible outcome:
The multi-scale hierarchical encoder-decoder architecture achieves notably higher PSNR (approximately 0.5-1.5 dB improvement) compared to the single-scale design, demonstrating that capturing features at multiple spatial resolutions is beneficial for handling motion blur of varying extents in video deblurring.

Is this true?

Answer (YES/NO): NO